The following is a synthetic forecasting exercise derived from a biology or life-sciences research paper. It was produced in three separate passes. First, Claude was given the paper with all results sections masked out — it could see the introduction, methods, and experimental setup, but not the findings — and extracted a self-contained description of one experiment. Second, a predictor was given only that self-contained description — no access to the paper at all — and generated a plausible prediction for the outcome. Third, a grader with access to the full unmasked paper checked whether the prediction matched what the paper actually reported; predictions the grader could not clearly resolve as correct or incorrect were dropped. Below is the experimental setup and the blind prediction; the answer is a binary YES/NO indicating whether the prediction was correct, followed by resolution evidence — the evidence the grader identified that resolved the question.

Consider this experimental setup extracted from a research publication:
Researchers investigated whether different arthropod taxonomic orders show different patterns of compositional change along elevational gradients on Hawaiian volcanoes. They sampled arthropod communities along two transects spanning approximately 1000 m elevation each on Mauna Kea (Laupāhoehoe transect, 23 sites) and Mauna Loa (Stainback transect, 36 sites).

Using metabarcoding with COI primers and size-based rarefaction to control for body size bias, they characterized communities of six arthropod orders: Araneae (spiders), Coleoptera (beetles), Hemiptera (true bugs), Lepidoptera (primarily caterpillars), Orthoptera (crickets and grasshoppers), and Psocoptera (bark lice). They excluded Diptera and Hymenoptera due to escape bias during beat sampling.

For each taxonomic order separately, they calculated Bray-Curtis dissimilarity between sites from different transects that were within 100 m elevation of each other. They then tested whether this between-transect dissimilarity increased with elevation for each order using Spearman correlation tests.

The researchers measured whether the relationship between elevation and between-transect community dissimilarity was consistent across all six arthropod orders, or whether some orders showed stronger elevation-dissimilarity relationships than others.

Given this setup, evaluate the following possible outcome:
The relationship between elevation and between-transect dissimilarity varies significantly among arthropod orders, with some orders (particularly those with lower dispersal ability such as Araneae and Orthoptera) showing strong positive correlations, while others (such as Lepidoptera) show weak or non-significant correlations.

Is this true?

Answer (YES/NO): NO